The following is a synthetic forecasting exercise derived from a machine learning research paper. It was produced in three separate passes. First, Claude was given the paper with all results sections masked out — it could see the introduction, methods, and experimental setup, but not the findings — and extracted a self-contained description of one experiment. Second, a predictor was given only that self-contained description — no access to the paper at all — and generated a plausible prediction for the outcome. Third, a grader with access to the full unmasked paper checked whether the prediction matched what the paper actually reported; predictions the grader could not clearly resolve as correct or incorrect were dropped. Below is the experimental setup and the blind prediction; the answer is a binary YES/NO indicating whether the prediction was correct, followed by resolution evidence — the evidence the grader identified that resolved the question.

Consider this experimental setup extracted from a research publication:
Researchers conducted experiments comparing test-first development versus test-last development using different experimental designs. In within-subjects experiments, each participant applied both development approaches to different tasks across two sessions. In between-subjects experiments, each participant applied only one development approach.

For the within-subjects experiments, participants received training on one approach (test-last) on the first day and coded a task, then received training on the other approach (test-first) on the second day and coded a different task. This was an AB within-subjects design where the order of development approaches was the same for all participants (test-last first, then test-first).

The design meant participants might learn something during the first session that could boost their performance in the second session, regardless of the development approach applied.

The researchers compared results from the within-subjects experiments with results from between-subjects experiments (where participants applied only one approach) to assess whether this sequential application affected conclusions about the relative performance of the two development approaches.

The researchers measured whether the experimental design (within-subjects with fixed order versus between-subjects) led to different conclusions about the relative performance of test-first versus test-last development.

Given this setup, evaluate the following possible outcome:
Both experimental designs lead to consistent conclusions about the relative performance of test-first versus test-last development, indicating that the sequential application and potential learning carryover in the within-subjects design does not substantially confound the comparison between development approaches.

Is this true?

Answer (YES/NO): YES